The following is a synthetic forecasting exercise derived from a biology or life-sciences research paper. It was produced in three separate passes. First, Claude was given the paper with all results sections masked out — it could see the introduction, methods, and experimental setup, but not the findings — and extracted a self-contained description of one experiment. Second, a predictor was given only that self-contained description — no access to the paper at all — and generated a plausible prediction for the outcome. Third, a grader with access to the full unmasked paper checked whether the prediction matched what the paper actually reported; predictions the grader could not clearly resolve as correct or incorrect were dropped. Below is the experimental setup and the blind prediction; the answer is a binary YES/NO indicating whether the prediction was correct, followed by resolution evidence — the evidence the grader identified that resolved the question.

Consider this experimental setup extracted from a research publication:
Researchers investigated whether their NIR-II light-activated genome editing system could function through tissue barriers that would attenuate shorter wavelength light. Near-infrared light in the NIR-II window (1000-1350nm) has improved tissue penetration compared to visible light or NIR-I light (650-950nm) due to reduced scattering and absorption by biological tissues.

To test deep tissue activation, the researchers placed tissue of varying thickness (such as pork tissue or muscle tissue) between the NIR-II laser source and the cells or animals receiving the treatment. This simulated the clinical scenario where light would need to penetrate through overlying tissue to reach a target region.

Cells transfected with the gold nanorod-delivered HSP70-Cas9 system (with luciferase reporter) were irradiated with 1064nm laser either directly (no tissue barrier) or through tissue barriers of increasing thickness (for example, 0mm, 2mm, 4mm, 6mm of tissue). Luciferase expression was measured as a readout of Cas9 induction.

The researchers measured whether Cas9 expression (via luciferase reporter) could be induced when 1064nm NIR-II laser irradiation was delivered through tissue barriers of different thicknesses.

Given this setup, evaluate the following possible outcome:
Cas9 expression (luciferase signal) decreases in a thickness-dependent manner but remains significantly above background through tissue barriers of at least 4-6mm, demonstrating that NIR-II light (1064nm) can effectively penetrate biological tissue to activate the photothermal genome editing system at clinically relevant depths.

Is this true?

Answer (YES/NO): YES